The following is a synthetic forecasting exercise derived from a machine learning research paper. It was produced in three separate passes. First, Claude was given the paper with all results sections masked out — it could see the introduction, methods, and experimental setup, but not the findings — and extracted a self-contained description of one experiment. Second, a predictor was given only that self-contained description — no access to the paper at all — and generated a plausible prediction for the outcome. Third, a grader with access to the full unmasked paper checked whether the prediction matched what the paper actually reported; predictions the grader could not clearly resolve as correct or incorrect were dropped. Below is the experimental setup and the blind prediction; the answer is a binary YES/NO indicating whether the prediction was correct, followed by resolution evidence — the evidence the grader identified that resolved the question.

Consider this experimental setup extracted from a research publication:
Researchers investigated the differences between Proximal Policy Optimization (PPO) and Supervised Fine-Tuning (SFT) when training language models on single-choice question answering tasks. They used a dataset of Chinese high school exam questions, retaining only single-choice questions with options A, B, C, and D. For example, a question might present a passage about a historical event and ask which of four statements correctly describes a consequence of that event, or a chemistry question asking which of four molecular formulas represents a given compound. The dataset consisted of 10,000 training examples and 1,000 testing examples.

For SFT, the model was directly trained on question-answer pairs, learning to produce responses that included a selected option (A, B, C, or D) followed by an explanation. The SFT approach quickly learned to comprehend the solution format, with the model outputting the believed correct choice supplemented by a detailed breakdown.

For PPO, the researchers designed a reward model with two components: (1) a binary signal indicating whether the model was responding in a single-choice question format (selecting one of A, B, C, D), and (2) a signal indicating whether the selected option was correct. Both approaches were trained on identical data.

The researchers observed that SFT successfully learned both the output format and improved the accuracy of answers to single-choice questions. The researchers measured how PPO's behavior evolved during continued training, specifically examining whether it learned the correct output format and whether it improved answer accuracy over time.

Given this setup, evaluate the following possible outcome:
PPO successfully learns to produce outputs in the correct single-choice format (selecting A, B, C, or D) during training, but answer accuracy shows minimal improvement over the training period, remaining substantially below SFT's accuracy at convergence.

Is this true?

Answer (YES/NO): YES